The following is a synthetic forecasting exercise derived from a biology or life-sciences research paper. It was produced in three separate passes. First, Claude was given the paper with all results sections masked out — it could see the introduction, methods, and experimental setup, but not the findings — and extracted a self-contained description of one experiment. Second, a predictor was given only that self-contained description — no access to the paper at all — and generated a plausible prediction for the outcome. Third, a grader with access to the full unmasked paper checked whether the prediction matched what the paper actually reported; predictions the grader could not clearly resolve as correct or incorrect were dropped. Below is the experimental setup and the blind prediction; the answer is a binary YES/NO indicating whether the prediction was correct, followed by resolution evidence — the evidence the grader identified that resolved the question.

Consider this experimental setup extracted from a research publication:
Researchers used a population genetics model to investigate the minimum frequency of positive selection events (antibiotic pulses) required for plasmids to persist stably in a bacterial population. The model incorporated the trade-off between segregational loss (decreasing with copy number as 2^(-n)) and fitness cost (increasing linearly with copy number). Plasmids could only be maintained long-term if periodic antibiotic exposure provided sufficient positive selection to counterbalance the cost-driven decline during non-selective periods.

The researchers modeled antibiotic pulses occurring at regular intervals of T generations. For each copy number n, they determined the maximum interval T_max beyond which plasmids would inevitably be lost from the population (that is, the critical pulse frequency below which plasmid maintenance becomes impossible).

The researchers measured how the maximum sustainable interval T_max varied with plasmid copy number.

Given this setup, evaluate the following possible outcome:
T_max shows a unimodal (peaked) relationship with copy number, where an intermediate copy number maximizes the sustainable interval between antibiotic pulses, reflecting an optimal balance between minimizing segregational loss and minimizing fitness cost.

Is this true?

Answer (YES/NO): YES